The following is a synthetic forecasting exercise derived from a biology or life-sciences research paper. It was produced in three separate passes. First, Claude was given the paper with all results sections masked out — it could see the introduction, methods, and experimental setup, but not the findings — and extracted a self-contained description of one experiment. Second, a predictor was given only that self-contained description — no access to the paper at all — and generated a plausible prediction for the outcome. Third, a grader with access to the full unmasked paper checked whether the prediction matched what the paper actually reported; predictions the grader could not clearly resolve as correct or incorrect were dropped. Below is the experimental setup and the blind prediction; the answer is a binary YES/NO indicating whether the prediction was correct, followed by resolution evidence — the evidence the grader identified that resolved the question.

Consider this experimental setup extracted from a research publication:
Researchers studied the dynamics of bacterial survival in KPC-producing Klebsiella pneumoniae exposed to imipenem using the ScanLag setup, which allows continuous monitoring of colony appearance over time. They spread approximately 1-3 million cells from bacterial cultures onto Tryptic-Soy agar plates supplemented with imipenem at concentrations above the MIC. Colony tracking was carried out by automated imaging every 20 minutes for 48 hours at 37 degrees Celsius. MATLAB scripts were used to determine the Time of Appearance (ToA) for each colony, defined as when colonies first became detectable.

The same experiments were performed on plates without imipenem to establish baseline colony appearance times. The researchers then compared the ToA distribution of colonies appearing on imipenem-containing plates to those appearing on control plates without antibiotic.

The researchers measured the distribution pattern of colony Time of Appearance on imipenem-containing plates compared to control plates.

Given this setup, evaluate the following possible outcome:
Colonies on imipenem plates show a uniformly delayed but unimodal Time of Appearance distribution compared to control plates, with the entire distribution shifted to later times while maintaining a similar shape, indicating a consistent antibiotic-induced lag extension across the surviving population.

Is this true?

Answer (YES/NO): NO